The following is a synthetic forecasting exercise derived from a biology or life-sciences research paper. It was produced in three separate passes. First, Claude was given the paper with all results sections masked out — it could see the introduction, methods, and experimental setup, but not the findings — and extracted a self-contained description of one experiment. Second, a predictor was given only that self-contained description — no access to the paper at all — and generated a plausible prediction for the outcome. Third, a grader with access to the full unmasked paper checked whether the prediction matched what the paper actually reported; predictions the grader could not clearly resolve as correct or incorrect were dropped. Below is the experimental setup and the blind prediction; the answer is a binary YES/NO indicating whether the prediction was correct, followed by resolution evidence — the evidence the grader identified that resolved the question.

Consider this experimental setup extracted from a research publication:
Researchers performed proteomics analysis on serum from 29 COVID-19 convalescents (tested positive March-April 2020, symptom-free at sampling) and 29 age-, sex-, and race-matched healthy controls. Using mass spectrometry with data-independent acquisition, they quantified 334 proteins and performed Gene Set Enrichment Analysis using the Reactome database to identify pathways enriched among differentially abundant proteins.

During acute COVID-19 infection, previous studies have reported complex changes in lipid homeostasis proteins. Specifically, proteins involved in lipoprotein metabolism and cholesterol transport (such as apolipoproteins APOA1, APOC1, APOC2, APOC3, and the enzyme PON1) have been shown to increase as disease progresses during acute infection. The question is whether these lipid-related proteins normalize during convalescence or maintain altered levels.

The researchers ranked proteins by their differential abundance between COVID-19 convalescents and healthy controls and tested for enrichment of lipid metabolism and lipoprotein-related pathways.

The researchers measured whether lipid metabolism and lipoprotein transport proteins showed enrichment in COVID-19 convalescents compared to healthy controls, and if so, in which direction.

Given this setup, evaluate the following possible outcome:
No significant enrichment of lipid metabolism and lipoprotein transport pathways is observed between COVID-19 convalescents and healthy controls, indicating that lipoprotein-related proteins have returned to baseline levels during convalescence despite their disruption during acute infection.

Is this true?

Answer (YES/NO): NO